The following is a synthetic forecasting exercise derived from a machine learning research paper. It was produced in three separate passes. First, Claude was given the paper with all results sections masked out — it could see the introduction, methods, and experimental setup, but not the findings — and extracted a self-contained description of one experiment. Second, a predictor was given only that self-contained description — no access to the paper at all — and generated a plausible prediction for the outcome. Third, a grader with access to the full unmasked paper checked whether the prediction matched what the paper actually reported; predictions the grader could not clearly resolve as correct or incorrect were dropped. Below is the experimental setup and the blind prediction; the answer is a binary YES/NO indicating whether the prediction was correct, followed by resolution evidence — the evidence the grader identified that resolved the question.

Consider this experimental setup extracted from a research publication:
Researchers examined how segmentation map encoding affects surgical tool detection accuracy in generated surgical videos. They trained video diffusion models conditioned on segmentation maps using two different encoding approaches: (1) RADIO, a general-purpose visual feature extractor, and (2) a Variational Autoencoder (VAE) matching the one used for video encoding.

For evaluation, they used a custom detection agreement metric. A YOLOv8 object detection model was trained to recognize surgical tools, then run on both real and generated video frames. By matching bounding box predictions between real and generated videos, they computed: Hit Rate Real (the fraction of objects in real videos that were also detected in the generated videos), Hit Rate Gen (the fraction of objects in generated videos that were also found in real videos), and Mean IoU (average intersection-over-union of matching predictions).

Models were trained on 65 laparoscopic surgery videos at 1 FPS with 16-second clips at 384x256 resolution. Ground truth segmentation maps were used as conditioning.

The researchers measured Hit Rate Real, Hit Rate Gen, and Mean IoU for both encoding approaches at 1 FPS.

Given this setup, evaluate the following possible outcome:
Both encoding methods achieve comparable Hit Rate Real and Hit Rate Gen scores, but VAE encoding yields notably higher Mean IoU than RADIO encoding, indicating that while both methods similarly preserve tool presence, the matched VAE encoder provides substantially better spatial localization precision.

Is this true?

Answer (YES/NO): NO